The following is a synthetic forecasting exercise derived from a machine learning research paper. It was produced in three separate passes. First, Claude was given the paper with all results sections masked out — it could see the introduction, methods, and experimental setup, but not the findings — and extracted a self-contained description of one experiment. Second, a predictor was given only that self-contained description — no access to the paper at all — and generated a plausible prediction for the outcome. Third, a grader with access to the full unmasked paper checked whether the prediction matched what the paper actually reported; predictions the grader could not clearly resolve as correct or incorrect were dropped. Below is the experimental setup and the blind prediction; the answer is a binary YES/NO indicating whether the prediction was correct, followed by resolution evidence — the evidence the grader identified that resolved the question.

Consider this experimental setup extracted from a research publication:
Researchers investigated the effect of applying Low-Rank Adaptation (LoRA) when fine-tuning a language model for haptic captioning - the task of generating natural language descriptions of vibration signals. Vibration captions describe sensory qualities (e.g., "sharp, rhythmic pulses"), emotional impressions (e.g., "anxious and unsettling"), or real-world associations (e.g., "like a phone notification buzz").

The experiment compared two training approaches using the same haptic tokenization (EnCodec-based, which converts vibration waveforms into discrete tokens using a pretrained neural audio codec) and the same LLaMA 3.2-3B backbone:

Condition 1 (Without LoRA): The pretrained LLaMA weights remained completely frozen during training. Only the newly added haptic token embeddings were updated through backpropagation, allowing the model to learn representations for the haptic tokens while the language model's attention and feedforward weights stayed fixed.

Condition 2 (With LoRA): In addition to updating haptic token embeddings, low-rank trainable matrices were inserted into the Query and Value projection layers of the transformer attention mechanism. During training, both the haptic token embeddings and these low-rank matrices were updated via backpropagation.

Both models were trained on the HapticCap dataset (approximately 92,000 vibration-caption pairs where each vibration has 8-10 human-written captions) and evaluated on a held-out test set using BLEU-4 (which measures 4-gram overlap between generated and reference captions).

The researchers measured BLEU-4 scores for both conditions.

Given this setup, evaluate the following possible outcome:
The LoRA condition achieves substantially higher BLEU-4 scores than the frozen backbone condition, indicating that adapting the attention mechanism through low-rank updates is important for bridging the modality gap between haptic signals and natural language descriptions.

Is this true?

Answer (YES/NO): YES